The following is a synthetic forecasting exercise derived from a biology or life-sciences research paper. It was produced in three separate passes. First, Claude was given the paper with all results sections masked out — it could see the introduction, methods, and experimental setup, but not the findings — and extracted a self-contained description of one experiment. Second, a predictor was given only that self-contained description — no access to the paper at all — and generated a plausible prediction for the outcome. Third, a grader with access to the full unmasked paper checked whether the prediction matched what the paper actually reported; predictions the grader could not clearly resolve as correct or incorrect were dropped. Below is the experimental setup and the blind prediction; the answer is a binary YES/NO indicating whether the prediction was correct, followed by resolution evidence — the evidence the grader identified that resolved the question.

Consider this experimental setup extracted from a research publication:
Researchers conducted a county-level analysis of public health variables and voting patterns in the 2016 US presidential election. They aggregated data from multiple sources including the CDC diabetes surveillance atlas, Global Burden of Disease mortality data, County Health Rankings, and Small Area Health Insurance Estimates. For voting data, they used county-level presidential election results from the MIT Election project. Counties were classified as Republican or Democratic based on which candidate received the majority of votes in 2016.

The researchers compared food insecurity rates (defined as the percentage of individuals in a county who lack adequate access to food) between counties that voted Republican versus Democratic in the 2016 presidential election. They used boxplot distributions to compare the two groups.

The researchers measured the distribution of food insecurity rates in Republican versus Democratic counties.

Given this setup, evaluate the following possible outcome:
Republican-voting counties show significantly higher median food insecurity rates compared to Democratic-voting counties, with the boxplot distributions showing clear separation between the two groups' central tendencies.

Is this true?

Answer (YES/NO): NO